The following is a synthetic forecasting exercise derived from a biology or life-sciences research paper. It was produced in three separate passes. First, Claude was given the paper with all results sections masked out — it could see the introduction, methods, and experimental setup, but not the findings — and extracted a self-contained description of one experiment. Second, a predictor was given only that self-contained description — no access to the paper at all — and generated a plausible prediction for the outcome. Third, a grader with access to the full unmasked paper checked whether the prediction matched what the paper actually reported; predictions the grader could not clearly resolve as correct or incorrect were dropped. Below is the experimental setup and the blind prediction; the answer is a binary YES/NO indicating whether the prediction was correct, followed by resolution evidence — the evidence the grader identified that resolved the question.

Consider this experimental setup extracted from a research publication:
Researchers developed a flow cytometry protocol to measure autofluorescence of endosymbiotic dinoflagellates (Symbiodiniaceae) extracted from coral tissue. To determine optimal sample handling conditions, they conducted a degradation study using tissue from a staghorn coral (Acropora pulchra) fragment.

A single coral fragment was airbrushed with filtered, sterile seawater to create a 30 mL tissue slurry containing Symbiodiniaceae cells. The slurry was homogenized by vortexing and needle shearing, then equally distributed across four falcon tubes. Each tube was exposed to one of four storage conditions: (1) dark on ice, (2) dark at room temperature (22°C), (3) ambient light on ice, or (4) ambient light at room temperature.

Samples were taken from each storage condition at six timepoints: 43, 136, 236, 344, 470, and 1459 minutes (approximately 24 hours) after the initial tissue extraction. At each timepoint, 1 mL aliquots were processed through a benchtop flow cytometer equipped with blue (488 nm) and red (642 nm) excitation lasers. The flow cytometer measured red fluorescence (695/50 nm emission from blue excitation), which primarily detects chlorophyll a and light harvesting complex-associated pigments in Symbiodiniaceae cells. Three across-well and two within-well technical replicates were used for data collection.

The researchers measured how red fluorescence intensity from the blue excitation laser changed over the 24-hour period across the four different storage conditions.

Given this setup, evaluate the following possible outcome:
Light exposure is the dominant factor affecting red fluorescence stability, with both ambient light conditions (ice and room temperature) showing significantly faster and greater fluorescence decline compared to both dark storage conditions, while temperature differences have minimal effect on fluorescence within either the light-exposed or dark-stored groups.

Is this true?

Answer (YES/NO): NO